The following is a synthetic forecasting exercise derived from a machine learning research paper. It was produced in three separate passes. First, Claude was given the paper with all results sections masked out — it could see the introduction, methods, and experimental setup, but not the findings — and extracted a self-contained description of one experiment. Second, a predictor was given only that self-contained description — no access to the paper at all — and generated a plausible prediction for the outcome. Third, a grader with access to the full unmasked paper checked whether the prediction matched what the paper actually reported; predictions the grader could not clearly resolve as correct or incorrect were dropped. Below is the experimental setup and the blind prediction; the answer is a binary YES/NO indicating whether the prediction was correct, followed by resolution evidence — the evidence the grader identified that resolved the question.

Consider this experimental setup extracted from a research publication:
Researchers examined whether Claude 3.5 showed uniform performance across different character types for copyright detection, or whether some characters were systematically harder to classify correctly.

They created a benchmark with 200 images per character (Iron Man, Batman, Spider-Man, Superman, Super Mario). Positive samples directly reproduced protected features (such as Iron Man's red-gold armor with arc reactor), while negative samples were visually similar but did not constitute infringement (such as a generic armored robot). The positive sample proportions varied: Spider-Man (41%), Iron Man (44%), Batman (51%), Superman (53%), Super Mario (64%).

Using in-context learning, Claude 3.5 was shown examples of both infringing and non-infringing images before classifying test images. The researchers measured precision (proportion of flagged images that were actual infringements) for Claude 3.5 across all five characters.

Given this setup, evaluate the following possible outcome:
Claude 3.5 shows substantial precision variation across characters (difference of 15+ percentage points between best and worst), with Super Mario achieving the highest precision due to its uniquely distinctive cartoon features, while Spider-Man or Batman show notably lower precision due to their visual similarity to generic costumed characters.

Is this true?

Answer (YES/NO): NO